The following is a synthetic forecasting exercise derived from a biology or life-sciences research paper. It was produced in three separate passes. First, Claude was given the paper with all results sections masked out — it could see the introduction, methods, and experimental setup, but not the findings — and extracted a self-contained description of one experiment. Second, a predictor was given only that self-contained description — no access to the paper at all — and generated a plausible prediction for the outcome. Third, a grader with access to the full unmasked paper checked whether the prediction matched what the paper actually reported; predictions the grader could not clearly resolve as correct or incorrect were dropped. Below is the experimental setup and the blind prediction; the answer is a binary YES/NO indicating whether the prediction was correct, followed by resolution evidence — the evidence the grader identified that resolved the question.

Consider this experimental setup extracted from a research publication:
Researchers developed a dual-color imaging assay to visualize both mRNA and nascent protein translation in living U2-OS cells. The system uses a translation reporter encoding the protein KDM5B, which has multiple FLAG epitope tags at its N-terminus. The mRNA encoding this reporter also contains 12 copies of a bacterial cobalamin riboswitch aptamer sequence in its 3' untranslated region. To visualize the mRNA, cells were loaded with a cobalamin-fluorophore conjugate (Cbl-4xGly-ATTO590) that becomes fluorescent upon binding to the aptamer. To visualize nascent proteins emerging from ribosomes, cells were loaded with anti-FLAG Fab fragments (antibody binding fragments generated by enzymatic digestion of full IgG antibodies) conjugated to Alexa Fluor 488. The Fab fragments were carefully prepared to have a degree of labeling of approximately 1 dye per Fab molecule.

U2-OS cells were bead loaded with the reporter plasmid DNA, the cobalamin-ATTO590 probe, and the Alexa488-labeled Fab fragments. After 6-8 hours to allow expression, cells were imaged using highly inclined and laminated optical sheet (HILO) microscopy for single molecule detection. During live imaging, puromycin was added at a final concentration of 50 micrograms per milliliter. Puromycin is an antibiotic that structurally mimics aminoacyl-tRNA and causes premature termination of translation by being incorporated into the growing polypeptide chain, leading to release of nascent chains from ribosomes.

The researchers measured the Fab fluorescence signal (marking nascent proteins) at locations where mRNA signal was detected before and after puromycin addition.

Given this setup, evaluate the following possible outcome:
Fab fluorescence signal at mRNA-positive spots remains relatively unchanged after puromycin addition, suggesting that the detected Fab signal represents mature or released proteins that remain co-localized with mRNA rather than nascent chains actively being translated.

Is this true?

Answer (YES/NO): NO